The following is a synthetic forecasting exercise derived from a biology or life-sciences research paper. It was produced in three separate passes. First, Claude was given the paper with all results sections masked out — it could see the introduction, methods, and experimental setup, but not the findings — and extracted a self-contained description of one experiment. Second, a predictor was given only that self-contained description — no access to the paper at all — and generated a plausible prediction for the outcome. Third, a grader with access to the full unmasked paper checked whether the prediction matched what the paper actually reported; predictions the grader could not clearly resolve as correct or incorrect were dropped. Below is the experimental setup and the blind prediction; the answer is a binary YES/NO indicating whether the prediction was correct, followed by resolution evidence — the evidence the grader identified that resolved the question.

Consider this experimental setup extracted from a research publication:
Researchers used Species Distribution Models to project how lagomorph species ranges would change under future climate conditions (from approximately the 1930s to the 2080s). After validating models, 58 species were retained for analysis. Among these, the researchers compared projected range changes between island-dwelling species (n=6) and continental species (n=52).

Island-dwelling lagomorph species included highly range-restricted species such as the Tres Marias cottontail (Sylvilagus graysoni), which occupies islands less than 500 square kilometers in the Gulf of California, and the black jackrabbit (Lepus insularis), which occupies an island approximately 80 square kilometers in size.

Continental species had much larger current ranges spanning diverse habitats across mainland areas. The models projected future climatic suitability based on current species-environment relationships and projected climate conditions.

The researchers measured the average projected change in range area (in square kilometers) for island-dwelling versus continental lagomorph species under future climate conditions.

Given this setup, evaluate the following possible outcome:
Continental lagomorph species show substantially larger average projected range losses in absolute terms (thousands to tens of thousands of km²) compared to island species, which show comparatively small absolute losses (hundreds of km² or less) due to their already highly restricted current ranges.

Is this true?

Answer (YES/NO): NO